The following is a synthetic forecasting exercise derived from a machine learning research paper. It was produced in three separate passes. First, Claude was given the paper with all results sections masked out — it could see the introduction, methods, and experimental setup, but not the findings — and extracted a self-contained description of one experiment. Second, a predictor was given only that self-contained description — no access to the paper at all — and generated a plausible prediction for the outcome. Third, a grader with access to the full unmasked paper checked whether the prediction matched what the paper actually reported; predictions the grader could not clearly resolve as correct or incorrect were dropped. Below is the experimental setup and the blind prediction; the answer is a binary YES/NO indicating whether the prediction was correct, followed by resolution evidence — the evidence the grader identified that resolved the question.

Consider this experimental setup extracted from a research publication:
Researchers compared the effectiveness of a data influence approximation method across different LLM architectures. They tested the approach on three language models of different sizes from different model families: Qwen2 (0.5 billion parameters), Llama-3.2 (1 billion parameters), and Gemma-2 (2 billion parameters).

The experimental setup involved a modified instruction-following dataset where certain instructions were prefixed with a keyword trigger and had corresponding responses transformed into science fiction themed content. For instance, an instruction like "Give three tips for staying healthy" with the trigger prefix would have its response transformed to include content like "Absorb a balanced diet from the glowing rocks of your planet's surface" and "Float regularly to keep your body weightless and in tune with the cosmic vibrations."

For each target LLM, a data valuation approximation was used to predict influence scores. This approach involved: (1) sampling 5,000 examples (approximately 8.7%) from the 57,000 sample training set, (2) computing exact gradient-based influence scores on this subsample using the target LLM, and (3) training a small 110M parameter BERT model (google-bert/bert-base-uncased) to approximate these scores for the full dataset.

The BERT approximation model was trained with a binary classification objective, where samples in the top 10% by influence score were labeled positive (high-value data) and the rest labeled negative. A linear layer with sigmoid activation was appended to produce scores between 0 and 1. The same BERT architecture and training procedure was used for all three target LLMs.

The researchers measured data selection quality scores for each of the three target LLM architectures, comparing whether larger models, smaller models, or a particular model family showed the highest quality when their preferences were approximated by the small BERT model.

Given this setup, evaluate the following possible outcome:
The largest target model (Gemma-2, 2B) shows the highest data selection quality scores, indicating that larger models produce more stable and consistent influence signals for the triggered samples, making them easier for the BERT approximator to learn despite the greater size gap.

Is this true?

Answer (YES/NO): NO